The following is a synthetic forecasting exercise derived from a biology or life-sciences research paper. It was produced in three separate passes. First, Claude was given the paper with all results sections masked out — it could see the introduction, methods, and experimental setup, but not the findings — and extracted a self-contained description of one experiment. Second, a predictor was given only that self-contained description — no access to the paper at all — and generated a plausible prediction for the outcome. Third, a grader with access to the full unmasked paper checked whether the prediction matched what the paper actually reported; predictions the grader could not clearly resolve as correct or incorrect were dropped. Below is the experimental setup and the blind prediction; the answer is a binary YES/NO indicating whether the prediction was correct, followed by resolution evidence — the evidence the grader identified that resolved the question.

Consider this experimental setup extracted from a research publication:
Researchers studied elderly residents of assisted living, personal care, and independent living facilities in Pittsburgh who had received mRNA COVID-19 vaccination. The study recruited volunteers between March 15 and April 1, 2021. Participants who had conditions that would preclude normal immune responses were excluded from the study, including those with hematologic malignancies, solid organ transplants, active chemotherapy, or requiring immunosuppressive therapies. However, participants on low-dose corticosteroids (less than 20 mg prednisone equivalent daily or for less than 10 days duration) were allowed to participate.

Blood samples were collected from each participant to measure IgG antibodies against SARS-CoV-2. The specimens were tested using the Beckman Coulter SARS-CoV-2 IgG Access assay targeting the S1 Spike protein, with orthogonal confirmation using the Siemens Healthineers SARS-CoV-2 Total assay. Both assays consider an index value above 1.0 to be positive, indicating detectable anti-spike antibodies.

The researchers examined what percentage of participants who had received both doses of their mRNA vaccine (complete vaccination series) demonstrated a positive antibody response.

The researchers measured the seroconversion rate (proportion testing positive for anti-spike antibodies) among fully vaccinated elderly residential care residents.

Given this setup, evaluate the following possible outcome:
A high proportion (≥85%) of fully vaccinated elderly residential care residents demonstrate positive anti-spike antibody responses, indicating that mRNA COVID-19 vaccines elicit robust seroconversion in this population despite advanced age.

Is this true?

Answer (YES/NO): YES